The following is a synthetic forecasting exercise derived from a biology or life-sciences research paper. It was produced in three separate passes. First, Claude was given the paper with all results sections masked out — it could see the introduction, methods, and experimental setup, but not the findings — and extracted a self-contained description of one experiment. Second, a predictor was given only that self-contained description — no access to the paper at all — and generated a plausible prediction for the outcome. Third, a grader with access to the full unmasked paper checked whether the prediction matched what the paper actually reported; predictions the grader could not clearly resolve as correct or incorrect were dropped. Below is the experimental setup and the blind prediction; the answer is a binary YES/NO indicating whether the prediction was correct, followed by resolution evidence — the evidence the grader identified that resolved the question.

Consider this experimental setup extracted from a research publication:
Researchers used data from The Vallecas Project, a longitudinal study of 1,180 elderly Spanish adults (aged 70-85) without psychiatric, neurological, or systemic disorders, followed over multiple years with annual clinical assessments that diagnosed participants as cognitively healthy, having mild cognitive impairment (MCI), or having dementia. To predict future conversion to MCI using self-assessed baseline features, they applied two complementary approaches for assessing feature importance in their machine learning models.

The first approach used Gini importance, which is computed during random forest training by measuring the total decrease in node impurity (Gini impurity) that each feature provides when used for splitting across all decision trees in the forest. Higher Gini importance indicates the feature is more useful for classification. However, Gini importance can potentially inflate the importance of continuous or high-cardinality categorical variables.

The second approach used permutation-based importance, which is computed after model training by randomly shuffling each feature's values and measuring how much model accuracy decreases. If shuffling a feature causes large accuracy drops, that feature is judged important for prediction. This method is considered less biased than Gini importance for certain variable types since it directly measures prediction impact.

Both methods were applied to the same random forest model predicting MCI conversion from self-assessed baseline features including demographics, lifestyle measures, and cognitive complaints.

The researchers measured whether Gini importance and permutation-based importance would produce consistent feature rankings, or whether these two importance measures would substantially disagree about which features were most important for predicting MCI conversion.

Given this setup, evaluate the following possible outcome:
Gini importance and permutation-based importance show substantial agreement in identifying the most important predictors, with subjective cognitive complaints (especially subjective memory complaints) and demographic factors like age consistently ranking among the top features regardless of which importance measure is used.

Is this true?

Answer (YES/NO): YES